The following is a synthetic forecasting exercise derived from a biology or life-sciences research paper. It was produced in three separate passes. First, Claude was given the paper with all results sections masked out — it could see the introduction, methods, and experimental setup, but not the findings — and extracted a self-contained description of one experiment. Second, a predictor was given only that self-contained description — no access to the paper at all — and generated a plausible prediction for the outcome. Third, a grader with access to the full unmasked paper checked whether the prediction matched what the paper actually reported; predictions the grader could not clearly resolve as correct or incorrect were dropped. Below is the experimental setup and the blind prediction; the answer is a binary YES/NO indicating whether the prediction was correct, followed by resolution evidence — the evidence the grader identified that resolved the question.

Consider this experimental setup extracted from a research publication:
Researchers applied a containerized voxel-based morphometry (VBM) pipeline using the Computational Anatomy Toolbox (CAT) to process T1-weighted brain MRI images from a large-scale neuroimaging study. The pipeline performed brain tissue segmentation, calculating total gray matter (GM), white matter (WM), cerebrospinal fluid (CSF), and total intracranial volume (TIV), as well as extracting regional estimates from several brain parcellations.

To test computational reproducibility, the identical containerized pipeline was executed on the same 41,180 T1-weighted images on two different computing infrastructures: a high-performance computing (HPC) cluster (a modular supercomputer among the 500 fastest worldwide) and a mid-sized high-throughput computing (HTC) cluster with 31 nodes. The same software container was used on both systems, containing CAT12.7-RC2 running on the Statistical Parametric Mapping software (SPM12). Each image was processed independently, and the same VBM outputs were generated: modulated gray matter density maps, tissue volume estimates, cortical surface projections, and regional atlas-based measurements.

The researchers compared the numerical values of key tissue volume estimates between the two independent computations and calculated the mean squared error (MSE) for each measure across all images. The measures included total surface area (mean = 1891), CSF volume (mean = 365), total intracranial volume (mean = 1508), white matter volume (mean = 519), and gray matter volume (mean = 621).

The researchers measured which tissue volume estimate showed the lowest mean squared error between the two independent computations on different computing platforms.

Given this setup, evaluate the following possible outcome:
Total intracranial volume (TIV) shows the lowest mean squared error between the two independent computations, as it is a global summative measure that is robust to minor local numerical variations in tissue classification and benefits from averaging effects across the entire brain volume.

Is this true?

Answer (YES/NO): NO